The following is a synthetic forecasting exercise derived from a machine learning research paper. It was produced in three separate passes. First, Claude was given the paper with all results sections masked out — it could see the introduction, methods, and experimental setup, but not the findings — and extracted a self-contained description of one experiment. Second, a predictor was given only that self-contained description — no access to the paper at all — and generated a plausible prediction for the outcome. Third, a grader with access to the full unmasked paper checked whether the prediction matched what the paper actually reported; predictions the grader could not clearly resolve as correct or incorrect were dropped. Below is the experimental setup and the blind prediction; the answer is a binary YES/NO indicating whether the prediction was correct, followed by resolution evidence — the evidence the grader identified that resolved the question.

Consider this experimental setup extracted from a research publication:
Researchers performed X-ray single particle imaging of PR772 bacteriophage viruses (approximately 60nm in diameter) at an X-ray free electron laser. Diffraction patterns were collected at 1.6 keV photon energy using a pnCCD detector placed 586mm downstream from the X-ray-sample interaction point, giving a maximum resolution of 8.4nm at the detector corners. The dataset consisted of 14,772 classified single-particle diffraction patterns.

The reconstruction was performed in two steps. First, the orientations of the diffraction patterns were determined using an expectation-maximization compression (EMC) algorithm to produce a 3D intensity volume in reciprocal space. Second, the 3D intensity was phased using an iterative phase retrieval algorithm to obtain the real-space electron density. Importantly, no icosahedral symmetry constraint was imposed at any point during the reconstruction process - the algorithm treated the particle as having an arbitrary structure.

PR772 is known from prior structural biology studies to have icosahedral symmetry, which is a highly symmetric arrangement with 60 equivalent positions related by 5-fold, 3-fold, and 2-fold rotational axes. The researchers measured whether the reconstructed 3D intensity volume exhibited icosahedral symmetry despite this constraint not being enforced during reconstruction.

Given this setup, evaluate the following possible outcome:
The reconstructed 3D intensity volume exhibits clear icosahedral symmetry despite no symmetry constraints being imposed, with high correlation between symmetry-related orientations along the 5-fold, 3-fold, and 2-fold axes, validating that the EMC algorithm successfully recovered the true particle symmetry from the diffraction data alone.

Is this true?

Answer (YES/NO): YES